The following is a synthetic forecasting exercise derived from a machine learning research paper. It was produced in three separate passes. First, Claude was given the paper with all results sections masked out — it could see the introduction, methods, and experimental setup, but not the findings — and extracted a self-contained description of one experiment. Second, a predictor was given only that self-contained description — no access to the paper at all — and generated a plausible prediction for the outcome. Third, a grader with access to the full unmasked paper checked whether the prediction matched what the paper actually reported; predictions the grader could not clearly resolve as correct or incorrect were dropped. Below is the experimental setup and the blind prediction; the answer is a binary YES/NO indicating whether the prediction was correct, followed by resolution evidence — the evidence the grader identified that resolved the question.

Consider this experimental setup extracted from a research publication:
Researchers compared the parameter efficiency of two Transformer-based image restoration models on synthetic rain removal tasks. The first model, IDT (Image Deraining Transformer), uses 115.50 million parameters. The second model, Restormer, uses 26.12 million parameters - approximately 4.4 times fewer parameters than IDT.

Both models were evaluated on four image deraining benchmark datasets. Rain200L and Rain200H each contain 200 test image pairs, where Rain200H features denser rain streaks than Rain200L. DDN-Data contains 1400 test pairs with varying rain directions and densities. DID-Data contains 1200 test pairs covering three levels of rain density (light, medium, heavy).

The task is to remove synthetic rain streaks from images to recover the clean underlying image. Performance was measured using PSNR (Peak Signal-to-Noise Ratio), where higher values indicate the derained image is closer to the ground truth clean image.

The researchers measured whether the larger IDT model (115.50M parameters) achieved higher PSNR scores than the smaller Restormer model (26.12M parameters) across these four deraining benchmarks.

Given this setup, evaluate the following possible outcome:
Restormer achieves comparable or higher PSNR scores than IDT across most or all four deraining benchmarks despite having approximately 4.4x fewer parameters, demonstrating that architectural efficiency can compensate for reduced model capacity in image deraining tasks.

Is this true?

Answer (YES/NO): YES